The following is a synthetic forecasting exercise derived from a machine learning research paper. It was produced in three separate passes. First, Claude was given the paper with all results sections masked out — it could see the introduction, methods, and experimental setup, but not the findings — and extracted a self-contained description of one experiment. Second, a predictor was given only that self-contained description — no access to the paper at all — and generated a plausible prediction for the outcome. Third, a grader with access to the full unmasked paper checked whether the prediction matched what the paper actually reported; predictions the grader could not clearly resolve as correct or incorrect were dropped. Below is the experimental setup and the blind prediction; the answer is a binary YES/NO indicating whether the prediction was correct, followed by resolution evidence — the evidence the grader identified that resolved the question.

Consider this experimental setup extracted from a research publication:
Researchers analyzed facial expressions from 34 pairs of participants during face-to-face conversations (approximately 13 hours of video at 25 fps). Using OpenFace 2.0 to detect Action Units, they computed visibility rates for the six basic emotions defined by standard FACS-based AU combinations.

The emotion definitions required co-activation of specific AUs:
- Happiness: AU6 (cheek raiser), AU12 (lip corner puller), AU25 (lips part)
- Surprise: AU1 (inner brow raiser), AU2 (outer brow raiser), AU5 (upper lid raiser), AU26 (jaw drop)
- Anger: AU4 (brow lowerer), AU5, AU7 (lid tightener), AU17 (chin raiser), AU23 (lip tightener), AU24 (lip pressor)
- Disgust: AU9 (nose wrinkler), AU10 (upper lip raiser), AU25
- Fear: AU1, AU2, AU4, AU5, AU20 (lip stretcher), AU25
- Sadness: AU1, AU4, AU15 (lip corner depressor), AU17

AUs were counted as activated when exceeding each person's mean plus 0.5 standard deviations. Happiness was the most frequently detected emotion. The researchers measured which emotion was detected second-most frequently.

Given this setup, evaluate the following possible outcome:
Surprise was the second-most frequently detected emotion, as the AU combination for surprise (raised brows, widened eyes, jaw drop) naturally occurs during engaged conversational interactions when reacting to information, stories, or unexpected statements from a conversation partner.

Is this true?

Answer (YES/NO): NO